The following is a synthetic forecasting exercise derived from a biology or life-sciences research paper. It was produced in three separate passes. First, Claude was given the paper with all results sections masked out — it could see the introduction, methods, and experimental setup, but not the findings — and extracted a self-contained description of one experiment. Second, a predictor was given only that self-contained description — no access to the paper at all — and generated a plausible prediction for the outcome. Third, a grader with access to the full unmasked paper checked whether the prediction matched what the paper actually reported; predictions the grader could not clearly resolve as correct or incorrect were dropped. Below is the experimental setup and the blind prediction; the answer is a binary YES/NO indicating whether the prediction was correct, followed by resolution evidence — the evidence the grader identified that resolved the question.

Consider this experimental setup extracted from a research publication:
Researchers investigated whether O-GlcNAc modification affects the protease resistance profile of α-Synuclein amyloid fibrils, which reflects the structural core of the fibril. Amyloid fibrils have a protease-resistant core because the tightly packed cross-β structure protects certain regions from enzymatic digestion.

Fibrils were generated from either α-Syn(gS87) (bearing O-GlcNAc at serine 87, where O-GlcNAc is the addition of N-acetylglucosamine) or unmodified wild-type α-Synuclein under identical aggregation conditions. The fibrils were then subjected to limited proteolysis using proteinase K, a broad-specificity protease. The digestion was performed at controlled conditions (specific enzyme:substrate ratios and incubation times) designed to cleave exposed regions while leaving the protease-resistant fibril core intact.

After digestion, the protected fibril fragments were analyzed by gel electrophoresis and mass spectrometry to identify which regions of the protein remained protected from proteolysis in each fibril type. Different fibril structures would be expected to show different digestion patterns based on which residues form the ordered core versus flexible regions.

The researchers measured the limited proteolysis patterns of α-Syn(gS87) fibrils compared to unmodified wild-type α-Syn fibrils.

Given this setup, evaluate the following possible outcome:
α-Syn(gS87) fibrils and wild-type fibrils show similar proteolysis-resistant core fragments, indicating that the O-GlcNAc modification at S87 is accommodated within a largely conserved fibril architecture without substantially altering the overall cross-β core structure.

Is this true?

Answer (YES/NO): NO